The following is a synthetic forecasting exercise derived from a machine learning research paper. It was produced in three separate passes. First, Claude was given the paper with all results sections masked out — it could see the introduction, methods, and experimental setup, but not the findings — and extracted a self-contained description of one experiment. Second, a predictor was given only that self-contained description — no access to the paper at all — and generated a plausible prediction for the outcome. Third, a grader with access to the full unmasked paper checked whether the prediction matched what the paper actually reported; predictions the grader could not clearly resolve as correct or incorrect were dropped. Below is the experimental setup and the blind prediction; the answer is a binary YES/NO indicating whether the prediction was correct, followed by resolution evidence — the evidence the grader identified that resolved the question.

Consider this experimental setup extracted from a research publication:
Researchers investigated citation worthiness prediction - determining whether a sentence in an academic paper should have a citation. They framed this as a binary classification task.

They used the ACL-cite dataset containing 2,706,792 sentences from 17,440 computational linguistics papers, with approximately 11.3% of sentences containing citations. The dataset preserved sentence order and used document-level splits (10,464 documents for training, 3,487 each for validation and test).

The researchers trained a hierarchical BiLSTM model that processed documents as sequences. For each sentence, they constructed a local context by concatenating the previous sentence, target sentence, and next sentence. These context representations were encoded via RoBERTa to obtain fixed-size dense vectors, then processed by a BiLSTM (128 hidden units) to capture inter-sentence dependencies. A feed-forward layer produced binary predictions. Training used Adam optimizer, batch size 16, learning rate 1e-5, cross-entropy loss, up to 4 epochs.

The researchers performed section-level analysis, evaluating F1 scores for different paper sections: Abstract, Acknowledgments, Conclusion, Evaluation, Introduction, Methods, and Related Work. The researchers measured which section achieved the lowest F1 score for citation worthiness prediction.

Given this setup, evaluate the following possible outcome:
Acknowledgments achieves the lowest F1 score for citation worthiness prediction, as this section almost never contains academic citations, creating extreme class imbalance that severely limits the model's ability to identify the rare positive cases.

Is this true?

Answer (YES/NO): NO